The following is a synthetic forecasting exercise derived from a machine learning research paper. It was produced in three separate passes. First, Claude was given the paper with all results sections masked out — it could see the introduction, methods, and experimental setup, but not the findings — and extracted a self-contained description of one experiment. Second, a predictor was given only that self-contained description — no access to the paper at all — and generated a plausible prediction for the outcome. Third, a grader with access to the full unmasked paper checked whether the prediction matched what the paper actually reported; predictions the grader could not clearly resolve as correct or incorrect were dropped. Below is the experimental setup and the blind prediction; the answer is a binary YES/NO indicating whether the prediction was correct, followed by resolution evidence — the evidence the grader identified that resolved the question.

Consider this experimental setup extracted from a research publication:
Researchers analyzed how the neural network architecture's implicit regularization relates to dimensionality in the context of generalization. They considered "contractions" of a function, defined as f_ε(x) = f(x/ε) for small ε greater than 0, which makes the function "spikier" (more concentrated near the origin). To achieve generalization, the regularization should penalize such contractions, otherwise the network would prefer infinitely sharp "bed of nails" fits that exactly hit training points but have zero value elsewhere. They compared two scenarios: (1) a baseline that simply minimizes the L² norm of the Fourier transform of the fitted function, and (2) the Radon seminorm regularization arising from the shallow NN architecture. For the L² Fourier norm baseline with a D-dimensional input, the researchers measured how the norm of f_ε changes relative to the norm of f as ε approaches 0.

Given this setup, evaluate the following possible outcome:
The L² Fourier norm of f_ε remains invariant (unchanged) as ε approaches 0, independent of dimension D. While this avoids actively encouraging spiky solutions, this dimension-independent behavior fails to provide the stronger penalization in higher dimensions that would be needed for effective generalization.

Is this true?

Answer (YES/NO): NO